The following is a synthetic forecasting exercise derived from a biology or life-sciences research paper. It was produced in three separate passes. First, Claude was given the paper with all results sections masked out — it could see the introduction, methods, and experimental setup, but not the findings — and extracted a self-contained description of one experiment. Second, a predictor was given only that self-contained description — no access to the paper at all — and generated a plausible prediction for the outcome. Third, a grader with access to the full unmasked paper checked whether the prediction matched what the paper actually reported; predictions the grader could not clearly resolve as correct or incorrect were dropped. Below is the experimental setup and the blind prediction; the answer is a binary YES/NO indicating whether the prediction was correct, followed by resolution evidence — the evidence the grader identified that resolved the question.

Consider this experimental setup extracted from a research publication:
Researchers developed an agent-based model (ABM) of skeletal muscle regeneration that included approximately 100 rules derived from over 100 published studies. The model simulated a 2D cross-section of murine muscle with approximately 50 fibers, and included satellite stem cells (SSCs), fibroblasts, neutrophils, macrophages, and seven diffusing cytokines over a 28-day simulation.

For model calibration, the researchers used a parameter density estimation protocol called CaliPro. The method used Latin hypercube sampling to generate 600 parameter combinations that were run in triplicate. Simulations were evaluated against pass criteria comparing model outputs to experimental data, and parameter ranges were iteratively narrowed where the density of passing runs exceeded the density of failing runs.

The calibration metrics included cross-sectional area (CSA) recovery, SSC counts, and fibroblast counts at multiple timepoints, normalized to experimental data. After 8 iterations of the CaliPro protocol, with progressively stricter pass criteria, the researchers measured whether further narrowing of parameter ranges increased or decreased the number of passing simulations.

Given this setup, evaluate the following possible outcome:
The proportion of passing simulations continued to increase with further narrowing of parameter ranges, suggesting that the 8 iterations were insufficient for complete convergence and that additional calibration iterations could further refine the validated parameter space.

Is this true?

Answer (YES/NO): NO